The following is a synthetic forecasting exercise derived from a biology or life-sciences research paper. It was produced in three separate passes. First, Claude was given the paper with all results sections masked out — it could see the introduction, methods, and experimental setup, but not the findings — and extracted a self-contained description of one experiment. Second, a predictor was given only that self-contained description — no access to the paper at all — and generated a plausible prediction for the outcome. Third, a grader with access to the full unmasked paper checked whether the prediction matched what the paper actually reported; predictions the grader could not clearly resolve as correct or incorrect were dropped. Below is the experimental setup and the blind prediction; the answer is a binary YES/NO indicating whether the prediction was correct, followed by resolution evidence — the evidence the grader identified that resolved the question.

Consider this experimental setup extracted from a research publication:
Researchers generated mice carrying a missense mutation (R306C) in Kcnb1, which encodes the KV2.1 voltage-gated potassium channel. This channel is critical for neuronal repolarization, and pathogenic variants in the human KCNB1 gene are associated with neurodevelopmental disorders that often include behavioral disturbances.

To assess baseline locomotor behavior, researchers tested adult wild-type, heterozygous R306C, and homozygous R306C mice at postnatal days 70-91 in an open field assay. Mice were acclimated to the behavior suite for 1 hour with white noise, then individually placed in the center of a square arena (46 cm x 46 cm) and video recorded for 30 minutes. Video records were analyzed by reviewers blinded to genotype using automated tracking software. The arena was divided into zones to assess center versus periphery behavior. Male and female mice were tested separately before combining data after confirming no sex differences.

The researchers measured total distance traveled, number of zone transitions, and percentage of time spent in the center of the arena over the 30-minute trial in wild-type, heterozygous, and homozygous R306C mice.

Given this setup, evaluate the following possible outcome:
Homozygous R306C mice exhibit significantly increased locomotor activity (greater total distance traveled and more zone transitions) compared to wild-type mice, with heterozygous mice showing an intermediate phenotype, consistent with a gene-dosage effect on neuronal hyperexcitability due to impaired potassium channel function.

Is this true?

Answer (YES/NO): NO